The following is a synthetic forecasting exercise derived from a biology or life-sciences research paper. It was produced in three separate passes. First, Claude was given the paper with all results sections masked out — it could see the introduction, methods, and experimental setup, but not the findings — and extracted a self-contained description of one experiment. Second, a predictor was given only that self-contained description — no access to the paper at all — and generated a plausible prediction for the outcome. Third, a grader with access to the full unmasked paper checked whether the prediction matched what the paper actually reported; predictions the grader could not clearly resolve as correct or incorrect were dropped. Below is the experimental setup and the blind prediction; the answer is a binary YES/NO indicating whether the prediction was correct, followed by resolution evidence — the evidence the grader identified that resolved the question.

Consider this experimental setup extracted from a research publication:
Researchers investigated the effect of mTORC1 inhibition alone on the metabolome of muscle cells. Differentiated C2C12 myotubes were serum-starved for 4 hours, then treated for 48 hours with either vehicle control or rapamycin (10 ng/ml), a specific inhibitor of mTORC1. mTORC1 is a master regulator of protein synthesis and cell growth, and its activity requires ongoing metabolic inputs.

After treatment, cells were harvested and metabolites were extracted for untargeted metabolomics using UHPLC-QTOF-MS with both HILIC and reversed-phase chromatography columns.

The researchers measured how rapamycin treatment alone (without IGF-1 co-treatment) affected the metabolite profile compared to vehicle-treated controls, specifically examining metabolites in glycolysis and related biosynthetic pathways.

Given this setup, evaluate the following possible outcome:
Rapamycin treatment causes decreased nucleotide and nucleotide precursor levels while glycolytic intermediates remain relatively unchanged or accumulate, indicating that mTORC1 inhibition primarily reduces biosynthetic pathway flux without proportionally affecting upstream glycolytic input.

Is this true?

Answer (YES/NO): NO